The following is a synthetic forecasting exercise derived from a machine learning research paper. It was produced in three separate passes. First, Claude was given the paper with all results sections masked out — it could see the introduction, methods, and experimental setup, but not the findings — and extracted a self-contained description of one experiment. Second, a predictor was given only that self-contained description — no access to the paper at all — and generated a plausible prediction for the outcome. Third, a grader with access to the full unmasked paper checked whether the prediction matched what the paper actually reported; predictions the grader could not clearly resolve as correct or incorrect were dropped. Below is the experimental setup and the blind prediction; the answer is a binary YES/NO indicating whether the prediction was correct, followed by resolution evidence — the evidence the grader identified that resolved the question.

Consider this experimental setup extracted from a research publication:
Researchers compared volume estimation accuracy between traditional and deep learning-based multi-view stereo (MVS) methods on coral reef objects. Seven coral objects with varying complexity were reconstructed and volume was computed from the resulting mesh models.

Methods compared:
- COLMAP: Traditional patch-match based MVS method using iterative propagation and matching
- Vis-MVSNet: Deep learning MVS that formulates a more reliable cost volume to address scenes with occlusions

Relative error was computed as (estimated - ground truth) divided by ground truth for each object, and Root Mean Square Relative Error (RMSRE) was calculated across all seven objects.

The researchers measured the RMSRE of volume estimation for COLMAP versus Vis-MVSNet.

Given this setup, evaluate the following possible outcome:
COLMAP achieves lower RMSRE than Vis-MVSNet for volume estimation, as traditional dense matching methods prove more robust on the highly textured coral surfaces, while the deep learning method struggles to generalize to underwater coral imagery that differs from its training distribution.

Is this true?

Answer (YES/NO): NO